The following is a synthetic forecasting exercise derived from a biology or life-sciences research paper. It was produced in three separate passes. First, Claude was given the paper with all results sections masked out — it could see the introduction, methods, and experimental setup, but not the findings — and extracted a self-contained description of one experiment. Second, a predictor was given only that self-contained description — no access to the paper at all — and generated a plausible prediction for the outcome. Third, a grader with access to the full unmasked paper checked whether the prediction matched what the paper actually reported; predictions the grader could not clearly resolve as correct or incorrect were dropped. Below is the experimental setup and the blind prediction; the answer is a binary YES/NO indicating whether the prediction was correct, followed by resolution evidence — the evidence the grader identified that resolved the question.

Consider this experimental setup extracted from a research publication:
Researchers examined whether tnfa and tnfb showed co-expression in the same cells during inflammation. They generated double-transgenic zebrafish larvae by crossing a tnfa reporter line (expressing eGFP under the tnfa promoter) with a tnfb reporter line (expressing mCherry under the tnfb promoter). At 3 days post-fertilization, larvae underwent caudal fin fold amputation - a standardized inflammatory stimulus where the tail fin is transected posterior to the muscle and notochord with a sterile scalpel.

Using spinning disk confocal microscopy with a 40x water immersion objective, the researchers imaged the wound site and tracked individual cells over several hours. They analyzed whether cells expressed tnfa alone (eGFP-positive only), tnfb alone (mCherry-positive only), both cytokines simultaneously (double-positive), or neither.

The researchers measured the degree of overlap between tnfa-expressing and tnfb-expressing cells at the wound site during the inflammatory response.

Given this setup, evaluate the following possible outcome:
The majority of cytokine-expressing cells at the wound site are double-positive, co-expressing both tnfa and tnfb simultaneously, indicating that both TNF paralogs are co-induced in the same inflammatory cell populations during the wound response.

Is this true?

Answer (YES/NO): YES